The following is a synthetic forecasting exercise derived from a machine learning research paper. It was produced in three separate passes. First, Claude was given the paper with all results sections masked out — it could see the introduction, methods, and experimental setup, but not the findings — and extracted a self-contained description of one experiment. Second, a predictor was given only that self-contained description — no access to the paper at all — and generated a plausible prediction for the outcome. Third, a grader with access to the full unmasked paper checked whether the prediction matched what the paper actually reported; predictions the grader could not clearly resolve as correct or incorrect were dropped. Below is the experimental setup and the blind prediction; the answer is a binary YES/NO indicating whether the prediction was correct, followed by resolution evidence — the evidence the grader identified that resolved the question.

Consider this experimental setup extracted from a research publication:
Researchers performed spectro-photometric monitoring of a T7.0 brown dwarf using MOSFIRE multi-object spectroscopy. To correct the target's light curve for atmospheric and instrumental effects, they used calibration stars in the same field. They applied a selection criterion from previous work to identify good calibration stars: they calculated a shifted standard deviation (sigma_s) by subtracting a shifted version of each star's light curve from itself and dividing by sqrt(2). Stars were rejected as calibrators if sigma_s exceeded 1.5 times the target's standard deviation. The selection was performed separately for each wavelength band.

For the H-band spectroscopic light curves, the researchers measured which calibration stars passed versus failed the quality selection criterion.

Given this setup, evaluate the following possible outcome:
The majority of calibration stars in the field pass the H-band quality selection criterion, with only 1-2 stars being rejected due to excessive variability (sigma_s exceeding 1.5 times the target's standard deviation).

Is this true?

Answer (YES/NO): YES